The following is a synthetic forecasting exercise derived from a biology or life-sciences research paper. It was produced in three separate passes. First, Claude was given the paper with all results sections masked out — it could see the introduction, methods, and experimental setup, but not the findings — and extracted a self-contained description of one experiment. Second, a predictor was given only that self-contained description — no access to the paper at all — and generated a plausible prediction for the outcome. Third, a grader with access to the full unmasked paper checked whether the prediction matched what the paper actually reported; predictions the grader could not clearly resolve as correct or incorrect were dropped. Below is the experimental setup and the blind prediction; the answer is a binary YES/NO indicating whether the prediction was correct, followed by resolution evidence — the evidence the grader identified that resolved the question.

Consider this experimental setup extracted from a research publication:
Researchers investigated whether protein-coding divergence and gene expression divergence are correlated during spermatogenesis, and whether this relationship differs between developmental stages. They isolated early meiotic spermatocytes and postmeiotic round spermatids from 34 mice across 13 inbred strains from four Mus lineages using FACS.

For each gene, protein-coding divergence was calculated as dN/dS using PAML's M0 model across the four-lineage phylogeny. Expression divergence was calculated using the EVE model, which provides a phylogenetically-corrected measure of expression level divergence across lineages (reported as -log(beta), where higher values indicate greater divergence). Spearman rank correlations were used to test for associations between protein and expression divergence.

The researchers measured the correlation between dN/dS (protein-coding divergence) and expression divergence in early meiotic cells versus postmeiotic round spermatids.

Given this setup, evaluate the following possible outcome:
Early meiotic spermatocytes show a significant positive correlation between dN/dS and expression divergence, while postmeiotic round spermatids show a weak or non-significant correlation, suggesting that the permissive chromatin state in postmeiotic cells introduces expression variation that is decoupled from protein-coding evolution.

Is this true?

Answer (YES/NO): YES